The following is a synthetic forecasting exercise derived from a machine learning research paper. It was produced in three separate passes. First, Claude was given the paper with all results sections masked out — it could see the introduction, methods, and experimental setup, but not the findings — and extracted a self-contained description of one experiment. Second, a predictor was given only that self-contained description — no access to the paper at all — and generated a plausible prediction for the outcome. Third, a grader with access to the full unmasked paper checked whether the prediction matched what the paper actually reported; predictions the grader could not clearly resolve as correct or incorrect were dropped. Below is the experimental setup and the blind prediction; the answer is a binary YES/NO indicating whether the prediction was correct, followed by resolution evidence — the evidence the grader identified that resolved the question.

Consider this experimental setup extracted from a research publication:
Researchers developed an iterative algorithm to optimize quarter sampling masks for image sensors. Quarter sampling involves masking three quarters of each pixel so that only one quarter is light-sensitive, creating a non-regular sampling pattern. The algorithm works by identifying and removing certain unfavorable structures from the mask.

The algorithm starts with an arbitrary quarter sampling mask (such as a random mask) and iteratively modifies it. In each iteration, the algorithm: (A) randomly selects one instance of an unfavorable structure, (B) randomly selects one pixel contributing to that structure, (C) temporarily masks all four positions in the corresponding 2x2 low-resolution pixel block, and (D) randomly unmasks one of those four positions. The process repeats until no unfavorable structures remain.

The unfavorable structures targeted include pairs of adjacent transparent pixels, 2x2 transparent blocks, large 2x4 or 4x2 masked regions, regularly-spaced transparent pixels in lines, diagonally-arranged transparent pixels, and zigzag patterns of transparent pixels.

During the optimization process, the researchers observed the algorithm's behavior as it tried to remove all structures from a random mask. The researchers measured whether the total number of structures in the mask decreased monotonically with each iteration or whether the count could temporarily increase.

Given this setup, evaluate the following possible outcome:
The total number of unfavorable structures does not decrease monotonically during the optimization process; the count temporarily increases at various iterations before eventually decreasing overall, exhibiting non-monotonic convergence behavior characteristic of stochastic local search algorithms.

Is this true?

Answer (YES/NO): YES